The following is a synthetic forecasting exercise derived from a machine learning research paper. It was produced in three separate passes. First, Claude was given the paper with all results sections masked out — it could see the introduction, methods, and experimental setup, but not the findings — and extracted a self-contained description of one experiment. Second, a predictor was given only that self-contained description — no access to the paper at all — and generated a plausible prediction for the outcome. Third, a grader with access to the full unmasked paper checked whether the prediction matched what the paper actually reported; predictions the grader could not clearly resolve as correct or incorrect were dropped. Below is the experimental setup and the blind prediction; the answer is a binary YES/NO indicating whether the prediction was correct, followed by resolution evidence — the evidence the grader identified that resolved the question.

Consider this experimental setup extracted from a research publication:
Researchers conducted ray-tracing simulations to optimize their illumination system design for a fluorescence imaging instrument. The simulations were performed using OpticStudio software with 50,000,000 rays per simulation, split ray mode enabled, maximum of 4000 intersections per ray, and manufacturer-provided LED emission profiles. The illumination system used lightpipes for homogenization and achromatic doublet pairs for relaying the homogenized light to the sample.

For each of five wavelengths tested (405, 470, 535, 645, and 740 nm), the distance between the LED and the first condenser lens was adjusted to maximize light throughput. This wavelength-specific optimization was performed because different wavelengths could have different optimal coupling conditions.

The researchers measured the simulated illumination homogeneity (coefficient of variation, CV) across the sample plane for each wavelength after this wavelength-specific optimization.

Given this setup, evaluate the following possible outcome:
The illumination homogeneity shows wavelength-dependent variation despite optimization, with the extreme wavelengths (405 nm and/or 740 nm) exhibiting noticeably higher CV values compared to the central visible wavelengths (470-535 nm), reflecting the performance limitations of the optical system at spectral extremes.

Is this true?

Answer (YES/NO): NO